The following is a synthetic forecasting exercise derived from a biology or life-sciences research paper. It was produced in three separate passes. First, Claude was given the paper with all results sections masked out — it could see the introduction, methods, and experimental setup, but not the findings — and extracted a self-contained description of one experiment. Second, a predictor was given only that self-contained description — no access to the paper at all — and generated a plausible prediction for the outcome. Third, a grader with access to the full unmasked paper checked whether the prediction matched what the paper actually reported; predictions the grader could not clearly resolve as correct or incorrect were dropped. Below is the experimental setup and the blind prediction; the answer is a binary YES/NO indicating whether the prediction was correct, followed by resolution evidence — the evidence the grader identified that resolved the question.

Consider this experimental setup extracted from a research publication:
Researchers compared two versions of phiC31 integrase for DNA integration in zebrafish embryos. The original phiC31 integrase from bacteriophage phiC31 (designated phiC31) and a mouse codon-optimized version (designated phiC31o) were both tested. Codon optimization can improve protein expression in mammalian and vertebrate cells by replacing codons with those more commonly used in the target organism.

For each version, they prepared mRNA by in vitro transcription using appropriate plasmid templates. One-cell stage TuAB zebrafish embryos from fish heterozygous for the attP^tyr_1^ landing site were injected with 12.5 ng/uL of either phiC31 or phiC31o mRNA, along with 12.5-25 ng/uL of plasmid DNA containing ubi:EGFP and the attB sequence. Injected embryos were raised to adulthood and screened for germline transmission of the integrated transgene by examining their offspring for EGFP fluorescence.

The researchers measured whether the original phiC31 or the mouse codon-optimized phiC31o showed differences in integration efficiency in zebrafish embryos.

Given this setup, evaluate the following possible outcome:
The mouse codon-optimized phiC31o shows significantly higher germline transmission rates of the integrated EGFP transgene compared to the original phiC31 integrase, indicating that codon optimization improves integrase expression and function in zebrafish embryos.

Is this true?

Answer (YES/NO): NO